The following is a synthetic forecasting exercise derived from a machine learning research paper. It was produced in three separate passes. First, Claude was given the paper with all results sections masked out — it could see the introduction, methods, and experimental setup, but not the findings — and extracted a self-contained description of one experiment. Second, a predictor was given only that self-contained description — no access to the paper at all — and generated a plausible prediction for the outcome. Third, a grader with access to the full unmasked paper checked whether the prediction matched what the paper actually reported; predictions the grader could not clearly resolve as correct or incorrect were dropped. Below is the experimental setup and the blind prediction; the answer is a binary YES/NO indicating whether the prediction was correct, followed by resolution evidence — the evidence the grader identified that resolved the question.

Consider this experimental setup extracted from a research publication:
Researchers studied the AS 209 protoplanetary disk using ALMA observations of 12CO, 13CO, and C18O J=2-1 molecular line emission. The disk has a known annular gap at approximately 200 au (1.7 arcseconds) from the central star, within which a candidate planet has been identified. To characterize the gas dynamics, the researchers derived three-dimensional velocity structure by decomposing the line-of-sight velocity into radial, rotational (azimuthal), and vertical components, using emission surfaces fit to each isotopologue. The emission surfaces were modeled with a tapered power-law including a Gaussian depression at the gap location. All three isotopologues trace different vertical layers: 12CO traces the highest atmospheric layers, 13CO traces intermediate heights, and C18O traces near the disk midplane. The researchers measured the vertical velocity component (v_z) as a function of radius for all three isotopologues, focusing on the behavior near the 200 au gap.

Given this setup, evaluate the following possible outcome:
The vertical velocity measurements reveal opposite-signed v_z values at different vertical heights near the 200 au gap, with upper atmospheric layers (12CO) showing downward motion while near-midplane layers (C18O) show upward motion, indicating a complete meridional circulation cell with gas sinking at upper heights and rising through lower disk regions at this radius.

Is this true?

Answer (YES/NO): NO